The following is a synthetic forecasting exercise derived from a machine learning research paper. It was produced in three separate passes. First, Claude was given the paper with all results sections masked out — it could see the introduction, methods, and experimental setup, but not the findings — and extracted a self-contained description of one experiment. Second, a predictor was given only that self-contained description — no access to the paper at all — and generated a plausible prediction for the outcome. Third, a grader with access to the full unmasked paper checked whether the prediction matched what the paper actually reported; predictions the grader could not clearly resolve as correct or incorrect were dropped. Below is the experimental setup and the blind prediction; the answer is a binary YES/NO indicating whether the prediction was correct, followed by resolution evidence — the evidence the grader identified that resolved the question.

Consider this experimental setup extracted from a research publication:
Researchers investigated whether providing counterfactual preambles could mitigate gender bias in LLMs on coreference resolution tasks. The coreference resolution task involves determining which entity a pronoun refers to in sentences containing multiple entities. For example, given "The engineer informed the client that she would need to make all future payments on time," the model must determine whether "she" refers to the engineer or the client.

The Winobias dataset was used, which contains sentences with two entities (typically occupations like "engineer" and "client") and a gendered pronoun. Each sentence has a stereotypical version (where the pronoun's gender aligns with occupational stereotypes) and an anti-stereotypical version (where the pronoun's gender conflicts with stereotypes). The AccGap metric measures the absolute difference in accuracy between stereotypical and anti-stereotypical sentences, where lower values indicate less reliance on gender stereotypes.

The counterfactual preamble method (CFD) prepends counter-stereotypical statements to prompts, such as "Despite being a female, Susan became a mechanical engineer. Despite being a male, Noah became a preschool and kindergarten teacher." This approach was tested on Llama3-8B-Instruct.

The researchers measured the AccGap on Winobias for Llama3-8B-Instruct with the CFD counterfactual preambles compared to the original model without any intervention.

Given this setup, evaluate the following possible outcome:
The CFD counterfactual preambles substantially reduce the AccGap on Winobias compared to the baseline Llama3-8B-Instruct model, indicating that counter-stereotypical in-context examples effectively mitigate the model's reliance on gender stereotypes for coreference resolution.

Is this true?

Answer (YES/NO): NO